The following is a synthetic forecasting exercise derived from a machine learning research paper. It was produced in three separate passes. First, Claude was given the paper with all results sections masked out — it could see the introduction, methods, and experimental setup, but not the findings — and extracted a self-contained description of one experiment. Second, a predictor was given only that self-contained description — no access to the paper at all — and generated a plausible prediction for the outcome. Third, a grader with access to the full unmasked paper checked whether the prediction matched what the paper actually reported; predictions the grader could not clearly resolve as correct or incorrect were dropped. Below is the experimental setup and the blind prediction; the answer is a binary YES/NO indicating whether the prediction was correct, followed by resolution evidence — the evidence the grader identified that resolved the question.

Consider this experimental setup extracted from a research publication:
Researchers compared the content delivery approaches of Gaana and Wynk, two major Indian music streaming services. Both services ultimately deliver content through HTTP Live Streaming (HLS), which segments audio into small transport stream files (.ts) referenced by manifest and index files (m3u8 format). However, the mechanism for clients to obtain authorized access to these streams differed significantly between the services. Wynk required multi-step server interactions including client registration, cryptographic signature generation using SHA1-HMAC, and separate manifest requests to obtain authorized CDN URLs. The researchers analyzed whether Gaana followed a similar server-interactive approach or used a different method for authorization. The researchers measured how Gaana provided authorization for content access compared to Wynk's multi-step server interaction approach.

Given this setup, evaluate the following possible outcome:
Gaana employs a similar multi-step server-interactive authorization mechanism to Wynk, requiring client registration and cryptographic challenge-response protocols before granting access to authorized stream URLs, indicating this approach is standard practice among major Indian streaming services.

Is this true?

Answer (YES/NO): NO